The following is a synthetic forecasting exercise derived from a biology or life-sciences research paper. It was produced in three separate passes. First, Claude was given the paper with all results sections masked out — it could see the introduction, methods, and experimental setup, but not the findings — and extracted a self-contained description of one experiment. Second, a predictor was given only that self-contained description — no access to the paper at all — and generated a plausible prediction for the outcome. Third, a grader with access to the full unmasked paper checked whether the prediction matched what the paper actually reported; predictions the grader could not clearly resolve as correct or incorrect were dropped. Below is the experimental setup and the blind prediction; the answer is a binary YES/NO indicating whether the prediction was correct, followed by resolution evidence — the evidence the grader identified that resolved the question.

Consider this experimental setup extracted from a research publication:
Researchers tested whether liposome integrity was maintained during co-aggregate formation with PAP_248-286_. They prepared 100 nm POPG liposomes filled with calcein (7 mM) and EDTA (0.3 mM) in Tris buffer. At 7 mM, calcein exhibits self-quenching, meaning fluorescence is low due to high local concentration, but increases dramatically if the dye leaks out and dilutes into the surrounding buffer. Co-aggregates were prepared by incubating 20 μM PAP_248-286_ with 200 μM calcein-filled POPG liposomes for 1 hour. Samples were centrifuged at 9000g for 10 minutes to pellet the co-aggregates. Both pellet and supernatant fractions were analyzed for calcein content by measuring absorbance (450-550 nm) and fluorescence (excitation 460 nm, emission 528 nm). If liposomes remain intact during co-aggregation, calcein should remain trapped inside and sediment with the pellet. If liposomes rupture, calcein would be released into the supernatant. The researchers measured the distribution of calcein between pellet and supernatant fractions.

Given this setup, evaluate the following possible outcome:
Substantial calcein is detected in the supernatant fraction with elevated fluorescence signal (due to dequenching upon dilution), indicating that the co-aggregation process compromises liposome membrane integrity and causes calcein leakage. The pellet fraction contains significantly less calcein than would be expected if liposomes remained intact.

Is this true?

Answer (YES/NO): YES